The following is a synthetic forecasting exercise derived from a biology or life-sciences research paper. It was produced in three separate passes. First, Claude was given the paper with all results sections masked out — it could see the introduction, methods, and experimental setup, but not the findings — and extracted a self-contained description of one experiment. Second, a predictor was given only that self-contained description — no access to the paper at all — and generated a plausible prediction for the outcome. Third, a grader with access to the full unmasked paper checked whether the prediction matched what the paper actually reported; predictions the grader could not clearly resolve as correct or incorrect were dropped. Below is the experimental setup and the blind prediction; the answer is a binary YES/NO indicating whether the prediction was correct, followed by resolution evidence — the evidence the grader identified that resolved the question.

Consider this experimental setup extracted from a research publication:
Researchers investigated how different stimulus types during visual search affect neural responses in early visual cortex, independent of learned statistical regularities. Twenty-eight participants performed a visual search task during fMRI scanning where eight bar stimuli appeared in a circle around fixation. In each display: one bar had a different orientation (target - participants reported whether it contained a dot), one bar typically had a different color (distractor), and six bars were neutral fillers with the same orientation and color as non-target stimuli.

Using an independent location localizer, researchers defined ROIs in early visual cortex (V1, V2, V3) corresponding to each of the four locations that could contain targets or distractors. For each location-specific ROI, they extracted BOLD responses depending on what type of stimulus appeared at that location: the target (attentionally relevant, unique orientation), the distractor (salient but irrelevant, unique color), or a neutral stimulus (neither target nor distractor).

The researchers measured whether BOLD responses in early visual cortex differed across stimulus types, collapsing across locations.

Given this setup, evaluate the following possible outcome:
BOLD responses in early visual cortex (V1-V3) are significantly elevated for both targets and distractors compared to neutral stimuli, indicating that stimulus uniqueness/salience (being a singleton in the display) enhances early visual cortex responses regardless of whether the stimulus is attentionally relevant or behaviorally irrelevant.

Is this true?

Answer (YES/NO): YES